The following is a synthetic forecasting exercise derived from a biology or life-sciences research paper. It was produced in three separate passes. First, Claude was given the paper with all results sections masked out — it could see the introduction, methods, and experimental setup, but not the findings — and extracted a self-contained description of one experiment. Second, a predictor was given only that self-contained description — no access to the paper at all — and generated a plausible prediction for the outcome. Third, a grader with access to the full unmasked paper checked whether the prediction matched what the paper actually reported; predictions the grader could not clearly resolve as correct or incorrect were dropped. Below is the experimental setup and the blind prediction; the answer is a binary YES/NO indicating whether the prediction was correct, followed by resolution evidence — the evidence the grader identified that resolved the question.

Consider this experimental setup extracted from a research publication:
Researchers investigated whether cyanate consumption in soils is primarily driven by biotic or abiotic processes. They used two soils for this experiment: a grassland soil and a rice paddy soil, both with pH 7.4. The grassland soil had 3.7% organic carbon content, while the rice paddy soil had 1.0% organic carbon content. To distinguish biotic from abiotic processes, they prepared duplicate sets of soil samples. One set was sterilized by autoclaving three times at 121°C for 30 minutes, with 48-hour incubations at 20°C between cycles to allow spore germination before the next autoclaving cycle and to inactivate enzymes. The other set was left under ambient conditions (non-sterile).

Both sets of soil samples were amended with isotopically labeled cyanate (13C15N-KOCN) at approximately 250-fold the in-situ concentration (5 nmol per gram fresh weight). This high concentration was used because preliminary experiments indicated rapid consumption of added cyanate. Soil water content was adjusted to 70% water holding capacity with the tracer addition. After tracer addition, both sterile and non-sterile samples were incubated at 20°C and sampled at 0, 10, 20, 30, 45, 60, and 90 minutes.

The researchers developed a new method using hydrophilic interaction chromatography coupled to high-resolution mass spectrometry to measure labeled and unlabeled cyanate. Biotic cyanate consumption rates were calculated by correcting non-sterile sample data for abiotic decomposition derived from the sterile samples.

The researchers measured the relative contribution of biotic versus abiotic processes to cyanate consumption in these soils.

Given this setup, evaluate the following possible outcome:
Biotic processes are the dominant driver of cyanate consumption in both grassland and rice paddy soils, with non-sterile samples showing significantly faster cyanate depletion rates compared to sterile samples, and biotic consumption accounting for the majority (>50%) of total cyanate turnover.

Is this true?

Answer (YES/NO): YES